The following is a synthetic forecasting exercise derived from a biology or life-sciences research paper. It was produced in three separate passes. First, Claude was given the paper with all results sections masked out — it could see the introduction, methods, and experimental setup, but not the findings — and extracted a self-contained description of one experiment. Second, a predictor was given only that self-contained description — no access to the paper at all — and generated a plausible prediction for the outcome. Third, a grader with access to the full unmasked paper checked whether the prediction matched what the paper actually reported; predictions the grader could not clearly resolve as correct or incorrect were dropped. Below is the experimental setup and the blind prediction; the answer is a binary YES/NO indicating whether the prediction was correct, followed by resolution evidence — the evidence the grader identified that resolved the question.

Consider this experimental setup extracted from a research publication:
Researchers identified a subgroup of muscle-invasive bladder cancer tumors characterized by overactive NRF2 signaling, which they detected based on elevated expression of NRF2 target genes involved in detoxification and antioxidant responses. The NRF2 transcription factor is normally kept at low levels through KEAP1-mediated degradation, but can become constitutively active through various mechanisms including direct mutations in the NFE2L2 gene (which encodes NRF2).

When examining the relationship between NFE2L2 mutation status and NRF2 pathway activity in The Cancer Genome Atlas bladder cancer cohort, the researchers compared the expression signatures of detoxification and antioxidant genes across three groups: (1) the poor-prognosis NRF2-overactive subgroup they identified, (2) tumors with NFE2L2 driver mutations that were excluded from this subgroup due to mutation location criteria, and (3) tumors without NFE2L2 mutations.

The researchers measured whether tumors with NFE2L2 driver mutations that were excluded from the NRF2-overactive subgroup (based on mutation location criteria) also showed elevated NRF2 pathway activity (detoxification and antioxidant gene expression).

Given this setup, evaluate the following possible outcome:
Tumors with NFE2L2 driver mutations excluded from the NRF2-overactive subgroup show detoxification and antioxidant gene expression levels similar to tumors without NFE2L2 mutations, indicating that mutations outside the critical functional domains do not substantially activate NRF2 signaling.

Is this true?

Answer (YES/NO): NO